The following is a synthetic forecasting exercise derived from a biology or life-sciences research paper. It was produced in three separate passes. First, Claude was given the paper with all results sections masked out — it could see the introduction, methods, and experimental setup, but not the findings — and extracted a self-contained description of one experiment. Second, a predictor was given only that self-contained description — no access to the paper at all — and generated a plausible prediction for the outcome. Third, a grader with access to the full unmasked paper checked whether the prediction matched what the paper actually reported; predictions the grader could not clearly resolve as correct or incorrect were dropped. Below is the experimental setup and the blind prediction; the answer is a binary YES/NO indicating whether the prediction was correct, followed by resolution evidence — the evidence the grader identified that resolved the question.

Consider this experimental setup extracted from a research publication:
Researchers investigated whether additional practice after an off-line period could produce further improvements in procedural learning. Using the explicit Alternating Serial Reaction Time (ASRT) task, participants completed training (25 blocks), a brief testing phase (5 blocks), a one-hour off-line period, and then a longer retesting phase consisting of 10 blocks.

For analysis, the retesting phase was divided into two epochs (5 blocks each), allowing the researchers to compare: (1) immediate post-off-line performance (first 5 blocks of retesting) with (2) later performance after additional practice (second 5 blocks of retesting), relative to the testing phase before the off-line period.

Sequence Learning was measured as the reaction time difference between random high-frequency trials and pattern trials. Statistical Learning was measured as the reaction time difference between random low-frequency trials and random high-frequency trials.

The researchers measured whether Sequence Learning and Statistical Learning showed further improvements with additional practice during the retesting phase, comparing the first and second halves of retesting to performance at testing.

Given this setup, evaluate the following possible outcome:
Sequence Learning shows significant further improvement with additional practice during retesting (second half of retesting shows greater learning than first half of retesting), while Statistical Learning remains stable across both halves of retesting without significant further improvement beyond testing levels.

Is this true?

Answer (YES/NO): YES